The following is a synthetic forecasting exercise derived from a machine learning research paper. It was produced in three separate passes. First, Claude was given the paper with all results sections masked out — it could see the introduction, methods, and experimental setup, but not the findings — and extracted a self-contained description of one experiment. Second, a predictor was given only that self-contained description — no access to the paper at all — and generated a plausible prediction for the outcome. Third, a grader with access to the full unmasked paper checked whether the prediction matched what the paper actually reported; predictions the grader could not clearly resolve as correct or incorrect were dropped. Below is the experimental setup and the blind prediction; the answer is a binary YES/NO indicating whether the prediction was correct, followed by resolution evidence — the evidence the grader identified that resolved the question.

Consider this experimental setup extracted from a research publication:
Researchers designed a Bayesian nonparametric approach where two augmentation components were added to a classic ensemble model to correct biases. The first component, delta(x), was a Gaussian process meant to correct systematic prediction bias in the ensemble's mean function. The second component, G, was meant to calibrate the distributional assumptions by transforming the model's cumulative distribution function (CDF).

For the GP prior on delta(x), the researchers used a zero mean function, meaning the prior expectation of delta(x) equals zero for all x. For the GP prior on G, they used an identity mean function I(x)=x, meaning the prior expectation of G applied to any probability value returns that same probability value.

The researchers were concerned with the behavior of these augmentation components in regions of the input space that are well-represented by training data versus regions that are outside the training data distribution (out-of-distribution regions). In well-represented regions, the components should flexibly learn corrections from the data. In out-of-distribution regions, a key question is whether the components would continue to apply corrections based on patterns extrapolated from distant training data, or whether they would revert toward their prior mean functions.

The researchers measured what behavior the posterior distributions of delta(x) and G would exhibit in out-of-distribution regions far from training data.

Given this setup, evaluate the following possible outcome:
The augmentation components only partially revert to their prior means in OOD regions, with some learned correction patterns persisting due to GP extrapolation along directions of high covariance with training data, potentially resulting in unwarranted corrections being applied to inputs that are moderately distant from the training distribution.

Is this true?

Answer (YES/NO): NO